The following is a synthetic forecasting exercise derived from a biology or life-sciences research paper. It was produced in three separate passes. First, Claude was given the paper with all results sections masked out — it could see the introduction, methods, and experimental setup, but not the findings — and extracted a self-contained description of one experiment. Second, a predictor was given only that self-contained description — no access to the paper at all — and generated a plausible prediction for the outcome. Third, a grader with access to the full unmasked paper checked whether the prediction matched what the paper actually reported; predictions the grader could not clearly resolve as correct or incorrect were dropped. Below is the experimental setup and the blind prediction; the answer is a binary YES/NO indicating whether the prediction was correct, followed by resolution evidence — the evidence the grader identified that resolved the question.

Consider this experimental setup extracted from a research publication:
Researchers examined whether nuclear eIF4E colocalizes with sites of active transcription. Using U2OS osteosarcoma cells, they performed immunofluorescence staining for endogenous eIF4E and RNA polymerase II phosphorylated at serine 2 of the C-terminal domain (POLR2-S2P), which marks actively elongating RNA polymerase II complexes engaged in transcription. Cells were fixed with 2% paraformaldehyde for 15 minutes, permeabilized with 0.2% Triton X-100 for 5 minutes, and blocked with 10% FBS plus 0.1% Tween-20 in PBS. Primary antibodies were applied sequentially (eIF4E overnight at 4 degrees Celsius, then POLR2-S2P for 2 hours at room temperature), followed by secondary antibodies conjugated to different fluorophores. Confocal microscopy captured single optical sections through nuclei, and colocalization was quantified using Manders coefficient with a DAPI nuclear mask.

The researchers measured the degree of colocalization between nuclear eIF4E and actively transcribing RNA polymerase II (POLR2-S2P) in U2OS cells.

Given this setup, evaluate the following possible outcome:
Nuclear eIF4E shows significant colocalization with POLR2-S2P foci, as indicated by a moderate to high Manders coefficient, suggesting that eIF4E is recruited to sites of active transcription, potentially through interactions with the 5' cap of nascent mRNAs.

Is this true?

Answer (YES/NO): YES